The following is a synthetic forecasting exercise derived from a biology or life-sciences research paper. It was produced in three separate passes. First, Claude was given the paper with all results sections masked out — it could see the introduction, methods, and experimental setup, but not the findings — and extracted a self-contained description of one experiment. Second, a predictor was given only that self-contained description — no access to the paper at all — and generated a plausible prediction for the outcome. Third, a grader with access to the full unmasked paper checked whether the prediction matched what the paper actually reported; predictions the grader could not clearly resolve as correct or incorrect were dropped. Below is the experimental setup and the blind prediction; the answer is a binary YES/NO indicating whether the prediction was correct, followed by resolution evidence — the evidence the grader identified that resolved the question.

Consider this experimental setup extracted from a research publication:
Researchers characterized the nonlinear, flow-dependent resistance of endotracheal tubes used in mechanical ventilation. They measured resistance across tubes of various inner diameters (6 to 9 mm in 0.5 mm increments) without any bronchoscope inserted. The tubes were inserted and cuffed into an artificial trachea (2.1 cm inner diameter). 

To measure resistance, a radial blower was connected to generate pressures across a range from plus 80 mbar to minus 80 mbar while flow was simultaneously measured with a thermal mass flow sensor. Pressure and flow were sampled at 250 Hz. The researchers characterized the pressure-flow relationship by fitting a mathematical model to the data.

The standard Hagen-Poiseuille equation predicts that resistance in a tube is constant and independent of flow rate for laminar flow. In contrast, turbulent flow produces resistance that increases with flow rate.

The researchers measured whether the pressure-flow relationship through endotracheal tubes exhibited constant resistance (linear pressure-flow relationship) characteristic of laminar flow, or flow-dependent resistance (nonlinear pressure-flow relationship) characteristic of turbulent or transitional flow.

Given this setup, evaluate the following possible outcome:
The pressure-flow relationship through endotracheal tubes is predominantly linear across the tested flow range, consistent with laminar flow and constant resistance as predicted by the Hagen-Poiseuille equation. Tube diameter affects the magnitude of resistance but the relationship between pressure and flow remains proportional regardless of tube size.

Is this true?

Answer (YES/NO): NO